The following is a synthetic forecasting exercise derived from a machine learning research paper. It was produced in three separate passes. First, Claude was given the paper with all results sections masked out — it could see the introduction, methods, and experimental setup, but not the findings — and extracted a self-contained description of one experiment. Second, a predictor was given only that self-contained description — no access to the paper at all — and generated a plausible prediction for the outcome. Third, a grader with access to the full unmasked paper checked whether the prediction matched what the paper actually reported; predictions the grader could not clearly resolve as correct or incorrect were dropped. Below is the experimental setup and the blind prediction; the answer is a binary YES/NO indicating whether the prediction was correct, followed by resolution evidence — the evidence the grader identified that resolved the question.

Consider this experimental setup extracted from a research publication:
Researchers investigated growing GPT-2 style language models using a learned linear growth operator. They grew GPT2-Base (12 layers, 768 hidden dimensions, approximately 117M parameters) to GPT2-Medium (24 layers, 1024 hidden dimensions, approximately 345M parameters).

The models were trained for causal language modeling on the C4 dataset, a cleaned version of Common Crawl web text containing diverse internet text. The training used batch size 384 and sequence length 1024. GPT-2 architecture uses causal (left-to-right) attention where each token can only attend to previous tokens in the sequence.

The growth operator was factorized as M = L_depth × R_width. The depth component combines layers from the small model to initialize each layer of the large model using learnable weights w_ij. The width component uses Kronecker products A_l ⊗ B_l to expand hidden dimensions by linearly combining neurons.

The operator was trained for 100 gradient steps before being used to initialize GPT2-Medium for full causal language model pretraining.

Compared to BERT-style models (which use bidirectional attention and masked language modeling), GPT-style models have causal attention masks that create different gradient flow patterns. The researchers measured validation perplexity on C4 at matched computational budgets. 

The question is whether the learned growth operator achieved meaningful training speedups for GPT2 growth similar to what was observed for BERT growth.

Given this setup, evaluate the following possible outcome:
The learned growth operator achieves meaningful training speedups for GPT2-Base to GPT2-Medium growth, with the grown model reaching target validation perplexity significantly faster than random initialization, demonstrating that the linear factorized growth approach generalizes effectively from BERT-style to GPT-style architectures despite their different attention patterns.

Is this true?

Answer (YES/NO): YES